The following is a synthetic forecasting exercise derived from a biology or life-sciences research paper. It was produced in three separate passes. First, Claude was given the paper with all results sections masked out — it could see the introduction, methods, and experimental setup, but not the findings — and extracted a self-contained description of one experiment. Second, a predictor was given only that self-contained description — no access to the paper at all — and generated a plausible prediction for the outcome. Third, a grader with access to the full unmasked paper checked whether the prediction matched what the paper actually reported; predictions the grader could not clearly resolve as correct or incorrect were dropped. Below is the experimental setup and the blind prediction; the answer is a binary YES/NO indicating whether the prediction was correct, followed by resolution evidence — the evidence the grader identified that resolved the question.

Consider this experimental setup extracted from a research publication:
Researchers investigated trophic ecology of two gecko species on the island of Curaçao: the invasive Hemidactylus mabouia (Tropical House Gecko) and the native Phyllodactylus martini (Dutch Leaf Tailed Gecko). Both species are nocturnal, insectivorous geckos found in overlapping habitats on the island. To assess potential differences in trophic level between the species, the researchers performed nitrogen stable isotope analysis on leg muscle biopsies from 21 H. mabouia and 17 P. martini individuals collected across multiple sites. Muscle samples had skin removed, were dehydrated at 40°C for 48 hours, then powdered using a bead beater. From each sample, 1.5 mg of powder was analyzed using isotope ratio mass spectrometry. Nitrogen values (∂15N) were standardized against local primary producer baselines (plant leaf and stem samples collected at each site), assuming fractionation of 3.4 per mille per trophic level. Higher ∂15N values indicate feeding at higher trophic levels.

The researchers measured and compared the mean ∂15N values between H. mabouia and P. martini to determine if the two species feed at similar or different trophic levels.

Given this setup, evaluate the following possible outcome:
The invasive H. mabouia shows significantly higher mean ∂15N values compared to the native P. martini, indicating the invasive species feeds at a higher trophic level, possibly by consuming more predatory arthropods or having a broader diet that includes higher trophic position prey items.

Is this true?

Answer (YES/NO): YES